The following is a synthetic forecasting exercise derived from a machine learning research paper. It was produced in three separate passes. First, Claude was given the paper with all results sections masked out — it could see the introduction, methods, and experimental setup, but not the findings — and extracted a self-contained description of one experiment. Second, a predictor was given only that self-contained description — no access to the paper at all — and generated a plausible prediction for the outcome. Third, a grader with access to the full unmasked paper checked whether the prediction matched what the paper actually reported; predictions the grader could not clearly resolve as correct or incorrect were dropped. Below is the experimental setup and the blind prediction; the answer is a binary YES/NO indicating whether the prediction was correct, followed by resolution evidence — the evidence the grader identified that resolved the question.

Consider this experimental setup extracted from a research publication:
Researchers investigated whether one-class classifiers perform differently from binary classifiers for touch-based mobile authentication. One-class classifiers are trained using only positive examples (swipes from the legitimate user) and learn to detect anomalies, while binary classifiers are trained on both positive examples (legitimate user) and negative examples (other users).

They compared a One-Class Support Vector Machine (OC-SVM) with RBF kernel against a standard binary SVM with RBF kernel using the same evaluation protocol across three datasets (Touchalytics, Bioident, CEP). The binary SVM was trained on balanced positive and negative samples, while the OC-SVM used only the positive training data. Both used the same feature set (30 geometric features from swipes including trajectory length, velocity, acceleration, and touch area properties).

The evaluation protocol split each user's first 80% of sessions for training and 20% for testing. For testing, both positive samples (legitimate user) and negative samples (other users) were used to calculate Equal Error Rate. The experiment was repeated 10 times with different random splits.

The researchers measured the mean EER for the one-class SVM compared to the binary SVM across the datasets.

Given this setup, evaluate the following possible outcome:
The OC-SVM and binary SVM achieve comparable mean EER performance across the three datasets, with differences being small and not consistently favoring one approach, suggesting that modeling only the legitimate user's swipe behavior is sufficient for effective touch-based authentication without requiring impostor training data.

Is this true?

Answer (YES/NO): NO